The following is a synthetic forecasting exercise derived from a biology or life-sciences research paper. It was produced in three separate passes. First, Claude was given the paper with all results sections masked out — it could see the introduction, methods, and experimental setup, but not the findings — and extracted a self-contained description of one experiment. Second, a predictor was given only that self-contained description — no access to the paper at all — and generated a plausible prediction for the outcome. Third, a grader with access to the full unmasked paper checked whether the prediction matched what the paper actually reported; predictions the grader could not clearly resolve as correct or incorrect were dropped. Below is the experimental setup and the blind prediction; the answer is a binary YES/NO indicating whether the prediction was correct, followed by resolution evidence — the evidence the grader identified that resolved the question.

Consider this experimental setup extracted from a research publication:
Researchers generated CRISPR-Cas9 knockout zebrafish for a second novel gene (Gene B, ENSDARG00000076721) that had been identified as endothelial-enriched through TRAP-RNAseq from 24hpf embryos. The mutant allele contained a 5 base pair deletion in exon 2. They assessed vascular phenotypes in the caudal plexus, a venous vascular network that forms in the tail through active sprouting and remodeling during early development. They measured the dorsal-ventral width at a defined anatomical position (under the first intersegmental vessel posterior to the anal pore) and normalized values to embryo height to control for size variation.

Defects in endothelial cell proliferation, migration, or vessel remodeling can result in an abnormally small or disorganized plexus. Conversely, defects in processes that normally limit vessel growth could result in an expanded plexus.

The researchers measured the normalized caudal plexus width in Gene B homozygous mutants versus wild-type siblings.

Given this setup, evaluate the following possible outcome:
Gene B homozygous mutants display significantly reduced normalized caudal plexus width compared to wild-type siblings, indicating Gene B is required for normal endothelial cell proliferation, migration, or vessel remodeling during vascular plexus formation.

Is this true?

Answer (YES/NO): NO